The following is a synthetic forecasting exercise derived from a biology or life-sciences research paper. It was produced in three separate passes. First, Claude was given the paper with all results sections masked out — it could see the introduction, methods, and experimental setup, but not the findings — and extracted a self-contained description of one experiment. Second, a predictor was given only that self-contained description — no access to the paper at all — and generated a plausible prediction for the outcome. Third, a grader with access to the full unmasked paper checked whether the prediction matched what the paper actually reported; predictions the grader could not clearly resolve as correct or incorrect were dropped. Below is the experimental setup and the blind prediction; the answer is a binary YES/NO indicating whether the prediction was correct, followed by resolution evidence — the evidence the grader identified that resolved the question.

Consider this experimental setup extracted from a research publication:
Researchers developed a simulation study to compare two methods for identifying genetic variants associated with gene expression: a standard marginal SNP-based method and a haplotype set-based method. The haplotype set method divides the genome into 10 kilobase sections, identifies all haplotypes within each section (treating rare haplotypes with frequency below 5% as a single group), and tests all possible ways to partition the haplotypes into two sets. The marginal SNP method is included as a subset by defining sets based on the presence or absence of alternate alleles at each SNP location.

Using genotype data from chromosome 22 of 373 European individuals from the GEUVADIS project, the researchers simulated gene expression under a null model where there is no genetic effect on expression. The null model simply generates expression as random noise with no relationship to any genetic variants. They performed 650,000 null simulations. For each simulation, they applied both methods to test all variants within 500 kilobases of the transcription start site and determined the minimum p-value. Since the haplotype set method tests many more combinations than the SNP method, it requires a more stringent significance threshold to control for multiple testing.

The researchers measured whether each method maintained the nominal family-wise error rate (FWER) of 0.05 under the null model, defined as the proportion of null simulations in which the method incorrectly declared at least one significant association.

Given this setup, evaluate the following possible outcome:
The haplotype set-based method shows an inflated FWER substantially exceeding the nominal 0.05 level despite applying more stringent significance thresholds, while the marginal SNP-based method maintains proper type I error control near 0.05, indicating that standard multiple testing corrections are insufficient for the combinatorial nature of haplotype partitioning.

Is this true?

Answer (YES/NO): NO